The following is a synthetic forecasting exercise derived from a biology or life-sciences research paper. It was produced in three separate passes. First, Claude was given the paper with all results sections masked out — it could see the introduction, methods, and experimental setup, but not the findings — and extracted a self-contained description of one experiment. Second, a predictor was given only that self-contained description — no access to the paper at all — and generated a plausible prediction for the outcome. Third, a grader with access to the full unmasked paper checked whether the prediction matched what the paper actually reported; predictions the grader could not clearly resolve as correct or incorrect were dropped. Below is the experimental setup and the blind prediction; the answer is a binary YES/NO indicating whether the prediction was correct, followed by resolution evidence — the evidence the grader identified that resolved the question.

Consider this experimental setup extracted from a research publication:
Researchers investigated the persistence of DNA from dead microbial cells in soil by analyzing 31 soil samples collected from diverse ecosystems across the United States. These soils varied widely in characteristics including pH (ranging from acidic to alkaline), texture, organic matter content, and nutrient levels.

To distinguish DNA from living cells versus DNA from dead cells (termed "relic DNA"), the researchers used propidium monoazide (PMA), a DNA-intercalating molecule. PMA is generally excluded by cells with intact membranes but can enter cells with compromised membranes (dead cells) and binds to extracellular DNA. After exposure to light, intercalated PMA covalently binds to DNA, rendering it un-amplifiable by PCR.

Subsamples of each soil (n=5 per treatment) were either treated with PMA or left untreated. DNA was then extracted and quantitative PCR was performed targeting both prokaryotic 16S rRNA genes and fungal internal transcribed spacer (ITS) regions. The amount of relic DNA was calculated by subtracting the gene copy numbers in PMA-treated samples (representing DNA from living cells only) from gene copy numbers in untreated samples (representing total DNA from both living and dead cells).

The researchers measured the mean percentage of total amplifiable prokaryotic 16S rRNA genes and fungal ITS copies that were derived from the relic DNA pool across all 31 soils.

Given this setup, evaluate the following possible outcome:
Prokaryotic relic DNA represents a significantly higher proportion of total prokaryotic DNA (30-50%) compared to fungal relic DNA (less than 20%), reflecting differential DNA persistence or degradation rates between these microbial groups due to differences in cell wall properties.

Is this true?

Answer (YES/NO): NO